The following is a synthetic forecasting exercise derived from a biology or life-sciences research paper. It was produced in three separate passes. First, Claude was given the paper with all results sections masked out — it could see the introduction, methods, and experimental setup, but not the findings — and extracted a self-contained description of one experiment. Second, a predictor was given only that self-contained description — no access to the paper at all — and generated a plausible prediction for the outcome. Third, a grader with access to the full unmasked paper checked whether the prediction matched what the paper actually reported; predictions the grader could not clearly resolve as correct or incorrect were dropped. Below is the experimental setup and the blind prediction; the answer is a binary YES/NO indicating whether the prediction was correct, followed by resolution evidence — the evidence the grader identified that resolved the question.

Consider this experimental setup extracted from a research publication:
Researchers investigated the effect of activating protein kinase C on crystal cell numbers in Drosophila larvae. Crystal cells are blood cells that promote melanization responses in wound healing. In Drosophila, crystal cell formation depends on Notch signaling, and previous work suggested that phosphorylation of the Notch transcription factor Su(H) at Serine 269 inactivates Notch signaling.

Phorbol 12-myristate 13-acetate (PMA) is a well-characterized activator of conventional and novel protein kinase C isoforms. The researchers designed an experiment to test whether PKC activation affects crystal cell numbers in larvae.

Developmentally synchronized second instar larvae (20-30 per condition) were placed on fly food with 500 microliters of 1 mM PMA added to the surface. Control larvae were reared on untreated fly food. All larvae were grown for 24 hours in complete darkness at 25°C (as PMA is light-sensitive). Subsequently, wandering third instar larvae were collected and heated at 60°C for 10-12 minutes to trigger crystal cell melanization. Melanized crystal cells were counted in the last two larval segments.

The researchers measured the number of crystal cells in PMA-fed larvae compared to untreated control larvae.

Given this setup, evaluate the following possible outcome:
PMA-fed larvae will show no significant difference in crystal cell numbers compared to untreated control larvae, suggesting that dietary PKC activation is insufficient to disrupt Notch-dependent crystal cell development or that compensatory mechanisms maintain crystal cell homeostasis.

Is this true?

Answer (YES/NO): NO